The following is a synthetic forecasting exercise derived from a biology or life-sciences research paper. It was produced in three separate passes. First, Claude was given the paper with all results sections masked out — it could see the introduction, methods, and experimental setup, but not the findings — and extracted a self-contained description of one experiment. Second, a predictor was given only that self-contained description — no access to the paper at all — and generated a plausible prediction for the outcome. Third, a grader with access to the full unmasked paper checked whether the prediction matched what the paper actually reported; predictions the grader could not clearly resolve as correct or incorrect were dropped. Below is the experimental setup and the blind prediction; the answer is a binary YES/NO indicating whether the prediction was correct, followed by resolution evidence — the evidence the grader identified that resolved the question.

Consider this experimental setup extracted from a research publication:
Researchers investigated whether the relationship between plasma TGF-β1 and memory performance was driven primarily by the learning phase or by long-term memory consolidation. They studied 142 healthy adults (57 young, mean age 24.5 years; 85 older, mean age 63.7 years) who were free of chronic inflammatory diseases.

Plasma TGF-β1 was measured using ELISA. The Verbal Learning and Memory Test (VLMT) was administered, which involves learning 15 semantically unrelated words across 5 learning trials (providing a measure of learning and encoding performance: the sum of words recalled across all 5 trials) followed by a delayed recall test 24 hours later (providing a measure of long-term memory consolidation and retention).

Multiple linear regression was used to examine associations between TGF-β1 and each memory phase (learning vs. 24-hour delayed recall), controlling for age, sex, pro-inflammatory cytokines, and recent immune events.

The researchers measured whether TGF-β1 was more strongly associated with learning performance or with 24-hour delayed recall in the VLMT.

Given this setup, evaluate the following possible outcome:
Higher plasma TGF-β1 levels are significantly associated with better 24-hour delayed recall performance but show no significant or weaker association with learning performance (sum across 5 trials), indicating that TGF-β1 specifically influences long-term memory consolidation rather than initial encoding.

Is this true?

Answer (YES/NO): NO